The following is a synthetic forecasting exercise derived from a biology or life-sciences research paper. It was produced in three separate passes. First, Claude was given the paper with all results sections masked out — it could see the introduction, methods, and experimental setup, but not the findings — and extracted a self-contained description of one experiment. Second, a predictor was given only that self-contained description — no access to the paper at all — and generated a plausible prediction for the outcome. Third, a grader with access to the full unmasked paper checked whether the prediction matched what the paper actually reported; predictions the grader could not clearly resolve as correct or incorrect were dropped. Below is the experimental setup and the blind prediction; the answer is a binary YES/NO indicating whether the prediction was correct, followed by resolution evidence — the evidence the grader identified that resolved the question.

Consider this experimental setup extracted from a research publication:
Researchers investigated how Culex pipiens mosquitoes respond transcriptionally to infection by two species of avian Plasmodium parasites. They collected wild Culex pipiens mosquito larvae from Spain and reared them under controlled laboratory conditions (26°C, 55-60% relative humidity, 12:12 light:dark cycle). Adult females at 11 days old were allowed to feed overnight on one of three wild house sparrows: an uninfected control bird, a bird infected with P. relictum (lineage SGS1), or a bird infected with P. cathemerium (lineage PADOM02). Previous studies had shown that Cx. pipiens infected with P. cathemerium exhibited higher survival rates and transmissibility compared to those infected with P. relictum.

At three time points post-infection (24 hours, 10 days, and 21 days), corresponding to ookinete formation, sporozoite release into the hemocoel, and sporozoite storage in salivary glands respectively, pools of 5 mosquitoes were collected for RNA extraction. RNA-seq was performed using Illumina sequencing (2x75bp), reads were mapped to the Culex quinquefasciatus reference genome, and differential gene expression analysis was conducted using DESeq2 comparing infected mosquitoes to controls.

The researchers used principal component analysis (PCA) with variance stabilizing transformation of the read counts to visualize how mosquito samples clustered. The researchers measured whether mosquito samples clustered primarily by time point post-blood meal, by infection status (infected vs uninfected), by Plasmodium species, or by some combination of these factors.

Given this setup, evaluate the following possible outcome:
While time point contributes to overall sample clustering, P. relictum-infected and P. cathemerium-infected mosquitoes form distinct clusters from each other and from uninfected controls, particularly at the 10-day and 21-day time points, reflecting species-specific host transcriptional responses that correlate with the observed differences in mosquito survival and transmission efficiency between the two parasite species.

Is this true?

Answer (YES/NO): NO